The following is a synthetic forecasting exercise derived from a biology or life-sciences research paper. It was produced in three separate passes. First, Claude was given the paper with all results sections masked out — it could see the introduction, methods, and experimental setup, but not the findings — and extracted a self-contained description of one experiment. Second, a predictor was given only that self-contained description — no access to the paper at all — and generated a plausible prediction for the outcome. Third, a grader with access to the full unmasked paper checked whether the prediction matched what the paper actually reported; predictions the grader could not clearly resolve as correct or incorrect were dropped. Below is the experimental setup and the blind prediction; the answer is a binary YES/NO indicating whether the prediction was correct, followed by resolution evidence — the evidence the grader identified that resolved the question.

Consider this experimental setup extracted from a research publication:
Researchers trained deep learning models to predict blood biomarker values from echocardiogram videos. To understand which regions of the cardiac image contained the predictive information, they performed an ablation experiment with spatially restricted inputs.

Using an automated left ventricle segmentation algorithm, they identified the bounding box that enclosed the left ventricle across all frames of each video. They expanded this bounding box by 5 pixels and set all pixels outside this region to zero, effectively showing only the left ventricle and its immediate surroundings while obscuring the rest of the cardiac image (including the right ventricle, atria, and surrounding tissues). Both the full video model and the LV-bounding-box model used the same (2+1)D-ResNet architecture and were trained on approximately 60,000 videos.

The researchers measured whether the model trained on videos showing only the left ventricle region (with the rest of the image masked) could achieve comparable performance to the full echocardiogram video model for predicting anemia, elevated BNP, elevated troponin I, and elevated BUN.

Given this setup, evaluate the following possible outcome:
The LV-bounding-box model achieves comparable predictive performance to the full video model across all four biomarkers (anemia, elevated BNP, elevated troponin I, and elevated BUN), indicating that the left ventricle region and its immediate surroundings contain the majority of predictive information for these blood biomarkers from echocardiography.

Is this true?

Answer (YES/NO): NO